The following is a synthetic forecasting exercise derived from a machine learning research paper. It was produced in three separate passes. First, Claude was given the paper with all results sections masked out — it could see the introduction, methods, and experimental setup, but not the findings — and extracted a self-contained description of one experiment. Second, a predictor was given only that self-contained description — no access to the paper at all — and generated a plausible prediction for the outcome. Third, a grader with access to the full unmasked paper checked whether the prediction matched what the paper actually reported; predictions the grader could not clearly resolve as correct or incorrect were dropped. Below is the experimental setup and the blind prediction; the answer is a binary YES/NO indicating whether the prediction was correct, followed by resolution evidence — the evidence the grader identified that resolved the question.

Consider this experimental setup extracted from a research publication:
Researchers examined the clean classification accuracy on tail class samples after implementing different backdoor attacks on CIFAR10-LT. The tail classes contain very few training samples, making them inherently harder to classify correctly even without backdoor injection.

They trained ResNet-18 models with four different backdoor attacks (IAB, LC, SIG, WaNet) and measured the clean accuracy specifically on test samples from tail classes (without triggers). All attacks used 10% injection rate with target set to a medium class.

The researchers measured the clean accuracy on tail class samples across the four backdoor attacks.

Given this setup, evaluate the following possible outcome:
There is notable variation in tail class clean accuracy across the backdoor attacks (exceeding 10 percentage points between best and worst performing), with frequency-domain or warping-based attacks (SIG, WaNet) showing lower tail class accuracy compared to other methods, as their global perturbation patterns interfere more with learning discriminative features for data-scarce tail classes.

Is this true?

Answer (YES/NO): NO